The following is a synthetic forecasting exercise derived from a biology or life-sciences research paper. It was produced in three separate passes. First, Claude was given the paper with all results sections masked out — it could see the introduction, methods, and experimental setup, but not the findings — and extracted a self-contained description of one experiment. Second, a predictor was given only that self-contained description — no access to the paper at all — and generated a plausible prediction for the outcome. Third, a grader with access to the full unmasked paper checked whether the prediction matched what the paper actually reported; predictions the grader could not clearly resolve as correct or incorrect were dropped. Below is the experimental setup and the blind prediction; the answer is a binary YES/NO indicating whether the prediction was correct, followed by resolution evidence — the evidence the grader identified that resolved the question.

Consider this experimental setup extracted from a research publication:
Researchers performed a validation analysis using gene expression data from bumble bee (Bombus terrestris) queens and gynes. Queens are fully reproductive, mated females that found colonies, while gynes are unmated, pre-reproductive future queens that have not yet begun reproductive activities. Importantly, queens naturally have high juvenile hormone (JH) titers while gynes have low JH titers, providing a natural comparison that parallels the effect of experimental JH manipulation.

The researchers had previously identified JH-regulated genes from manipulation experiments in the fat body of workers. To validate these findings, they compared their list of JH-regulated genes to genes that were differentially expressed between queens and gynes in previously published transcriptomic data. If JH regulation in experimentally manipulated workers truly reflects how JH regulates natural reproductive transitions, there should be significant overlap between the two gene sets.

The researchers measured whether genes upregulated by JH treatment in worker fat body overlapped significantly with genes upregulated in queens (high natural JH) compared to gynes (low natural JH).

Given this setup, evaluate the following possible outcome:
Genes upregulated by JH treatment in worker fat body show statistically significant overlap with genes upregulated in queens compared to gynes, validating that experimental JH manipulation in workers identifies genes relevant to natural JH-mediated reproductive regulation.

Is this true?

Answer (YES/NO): YES